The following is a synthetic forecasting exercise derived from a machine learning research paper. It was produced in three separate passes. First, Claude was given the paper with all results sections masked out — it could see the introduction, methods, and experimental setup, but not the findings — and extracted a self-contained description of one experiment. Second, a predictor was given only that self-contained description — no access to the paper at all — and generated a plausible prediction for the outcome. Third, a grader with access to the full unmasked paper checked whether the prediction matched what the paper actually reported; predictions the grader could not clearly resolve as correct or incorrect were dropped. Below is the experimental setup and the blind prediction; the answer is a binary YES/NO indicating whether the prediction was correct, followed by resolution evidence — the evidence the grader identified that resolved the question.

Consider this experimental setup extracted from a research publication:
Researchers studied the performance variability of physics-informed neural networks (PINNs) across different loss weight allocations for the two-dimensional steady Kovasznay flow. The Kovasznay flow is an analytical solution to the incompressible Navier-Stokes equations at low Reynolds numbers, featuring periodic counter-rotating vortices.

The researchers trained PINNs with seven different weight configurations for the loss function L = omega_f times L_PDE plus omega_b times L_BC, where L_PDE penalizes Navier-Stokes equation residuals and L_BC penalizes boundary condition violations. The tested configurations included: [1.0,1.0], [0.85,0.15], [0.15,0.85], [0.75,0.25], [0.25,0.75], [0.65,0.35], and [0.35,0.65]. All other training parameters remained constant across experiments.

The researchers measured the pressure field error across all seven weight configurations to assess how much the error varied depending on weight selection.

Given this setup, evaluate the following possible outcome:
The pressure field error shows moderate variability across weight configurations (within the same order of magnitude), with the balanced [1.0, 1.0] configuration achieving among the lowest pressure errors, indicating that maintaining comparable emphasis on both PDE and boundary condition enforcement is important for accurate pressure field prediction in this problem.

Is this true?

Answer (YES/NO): NO